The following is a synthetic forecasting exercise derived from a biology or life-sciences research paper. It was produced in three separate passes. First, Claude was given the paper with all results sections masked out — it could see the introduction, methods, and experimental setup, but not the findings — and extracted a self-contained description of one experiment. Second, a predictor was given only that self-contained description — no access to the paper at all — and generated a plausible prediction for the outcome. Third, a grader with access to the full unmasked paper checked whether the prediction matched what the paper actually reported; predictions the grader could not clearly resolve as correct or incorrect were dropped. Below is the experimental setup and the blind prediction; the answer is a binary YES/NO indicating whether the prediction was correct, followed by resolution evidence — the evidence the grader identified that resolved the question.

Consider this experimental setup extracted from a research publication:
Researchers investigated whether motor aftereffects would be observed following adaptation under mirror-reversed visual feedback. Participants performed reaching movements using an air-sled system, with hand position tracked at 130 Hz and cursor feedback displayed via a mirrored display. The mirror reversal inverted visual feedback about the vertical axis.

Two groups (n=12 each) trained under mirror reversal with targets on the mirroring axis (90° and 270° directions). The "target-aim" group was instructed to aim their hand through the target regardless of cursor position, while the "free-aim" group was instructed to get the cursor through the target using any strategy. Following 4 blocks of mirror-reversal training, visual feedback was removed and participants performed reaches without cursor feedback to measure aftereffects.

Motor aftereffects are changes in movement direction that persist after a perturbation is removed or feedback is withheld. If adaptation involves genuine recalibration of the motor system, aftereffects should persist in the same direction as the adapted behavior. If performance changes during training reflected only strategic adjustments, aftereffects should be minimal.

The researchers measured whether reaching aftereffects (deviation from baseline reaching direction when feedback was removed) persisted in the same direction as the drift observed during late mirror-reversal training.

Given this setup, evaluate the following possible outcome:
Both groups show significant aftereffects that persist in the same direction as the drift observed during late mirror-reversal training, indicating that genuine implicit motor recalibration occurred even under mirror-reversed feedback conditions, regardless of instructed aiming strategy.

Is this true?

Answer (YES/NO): YES